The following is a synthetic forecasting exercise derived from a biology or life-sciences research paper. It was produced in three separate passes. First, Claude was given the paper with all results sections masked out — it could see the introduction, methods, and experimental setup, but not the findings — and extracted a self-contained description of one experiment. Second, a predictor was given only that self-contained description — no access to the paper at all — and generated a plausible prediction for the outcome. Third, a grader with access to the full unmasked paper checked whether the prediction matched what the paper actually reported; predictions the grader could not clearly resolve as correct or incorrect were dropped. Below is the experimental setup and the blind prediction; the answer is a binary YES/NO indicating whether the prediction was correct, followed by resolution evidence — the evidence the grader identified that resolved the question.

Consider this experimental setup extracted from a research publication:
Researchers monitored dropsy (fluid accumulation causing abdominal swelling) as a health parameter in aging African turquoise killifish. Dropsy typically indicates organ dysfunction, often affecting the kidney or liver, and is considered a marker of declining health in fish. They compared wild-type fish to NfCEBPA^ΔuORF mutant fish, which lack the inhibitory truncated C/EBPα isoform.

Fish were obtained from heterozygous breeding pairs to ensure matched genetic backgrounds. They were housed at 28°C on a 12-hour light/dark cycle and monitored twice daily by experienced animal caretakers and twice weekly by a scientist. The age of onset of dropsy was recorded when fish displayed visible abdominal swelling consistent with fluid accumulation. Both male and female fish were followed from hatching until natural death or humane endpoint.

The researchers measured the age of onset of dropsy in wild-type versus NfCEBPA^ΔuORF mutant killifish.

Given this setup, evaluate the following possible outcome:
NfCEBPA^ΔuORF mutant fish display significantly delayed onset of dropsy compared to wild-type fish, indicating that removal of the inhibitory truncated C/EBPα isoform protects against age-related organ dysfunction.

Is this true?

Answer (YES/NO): NO